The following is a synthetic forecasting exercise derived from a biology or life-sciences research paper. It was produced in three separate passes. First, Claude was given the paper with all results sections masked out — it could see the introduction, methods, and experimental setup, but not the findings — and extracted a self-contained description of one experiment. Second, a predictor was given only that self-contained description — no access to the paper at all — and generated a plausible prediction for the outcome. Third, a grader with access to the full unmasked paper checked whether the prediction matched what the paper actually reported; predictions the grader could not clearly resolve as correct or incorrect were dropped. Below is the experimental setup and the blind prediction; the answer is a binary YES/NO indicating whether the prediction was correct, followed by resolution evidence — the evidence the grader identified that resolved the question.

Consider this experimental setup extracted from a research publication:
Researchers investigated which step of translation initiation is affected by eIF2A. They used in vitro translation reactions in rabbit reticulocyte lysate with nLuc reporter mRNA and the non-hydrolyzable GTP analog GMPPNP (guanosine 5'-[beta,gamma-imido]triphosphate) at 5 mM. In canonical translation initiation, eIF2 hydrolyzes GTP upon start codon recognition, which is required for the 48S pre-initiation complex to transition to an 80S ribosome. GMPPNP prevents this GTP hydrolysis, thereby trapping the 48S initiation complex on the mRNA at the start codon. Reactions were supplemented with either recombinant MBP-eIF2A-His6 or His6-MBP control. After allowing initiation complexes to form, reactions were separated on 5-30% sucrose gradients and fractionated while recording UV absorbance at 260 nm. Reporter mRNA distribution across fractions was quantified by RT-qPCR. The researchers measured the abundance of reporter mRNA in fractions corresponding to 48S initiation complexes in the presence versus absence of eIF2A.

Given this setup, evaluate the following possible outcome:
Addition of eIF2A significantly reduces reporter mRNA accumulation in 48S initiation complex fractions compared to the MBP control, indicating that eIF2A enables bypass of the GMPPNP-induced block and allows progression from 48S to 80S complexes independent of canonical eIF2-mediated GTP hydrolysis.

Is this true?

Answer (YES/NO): NO